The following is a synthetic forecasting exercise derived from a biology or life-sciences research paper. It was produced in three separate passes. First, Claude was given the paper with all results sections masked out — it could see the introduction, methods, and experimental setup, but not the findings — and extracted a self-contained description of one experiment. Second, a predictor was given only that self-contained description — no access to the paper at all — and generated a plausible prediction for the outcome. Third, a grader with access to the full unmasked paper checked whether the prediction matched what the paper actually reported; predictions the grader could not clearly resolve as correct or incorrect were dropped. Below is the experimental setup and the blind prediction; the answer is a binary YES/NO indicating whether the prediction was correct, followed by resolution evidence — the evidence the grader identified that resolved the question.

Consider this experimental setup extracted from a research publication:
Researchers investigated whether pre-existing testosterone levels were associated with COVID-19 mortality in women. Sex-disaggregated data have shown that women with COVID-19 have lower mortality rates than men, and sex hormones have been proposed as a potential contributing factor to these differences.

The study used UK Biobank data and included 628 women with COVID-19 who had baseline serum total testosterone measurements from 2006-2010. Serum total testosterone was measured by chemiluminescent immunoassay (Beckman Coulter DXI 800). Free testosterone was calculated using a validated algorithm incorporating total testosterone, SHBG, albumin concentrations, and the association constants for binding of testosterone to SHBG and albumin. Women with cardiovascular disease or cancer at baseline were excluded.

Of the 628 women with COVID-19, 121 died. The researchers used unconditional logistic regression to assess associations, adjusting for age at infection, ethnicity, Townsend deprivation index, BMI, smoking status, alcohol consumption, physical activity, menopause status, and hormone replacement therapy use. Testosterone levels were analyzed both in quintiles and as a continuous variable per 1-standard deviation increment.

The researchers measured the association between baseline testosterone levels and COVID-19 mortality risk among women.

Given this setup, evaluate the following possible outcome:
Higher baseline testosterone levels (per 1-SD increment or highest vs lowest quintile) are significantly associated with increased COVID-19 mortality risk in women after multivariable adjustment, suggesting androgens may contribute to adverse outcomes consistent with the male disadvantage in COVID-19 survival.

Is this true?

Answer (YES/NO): NO